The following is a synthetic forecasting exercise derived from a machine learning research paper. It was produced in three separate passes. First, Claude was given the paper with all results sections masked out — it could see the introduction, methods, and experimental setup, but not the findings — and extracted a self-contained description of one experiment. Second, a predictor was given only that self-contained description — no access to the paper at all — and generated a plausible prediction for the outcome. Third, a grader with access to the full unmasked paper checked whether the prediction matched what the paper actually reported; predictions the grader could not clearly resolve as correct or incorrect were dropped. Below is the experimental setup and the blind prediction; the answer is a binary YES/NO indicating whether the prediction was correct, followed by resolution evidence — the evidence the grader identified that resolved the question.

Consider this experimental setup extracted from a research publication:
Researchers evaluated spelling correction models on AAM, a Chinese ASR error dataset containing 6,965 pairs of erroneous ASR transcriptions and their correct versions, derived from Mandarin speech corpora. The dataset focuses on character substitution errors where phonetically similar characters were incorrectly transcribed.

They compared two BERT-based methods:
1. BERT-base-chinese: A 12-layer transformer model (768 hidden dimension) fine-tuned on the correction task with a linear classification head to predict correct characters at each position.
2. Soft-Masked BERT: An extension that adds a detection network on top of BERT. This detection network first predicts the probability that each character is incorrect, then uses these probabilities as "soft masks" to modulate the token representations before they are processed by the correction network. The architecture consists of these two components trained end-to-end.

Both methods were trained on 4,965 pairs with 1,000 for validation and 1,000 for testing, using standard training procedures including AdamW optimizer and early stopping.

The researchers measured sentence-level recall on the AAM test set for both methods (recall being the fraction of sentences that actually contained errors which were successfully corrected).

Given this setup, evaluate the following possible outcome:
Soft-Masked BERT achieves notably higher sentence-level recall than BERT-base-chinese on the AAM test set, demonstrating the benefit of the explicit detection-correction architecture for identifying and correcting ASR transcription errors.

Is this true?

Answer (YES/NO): NO